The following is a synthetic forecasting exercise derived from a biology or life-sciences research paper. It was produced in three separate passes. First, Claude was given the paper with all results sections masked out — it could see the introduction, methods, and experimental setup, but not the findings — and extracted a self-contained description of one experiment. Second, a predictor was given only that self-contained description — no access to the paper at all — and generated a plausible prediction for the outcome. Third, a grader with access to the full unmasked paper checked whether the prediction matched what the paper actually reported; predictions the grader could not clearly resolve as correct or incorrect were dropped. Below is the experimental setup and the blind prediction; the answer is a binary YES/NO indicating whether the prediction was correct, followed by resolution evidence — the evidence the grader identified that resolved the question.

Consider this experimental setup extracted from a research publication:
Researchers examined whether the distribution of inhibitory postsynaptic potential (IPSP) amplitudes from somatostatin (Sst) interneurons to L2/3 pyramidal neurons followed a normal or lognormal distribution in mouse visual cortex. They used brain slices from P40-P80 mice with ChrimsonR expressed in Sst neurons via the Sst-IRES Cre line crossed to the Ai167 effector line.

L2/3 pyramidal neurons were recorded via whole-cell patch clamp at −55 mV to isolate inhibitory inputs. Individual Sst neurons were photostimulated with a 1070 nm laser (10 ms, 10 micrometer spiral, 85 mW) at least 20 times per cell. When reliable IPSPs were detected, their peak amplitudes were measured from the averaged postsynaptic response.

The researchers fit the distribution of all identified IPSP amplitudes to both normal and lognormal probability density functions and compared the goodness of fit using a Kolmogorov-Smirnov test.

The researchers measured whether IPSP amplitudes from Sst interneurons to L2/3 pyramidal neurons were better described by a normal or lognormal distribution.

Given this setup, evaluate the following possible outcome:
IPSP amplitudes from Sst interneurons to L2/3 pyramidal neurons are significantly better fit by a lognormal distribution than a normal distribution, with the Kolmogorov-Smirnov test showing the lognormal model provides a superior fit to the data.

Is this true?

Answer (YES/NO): YES